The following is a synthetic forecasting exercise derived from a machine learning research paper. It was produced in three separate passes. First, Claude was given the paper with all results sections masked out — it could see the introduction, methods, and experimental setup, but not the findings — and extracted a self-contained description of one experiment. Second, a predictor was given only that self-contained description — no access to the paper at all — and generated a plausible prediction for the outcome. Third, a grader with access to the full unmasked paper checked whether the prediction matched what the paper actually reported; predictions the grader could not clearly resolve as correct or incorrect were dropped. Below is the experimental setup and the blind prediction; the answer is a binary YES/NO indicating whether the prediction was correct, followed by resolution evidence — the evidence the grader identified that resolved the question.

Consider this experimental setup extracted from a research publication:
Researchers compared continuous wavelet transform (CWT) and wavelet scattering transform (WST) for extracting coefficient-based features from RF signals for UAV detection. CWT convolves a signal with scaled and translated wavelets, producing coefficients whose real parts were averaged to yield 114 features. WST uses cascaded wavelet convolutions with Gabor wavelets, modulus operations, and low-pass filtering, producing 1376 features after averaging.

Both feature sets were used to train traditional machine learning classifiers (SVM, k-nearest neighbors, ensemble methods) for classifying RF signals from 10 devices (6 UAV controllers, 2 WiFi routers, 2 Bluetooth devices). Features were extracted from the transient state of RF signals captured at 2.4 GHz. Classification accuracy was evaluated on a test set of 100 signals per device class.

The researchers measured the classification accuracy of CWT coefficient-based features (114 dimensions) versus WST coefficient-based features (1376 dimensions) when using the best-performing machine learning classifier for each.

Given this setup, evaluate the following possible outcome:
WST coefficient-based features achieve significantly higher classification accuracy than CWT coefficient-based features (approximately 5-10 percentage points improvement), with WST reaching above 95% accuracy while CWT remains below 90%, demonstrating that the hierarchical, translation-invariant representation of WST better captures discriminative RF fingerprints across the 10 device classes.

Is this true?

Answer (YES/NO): NO